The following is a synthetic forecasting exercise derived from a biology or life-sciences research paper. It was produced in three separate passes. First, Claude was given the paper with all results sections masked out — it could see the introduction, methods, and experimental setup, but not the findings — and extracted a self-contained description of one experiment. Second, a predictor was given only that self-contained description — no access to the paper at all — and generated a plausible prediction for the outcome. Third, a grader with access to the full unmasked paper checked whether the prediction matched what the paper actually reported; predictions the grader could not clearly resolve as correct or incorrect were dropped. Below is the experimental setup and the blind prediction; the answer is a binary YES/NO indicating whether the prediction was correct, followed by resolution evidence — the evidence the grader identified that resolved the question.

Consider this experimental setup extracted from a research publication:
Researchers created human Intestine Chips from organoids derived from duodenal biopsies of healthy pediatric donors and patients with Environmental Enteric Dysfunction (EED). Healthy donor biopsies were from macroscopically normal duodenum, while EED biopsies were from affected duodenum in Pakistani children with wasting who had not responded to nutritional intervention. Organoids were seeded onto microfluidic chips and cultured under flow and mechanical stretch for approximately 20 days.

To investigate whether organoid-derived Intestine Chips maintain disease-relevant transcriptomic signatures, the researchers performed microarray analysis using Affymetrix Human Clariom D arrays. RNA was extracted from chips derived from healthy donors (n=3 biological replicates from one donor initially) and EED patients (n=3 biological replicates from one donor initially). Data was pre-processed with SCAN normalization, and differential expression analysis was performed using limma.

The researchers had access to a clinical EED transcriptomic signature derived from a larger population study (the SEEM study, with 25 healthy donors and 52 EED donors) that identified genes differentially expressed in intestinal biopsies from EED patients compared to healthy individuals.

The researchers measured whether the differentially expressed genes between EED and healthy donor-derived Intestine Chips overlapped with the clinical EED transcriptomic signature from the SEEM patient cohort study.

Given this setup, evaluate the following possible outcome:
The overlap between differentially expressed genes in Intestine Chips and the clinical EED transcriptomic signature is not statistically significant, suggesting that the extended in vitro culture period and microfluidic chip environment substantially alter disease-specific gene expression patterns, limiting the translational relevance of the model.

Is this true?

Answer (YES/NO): NO